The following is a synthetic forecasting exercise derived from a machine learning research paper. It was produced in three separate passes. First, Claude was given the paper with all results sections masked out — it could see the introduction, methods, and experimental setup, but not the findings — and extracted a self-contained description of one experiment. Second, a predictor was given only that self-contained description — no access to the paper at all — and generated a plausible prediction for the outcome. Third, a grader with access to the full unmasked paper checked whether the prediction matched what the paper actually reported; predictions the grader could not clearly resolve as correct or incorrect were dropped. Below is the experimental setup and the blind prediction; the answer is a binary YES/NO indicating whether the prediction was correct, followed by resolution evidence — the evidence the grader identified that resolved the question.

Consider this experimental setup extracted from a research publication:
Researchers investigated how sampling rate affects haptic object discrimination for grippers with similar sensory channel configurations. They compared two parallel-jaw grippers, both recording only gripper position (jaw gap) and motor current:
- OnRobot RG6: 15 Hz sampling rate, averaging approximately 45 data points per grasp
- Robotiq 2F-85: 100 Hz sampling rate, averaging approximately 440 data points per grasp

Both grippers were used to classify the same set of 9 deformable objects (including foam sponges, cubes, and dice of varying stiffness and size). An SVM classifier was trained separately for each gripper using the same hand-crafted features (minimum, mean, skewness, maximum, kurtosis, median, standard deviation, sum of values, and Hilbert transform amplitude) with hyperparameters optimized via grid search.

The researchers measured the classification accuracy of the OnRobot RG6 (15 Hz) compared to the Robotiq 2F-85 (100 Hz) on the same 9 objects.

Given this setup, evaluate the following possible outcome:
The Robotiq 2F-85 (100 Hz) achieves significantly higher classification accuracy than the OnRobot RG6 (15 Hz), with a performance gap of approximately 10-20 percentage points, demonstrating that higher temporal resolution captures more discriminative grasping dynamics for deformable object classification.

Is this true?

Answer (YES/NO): NO